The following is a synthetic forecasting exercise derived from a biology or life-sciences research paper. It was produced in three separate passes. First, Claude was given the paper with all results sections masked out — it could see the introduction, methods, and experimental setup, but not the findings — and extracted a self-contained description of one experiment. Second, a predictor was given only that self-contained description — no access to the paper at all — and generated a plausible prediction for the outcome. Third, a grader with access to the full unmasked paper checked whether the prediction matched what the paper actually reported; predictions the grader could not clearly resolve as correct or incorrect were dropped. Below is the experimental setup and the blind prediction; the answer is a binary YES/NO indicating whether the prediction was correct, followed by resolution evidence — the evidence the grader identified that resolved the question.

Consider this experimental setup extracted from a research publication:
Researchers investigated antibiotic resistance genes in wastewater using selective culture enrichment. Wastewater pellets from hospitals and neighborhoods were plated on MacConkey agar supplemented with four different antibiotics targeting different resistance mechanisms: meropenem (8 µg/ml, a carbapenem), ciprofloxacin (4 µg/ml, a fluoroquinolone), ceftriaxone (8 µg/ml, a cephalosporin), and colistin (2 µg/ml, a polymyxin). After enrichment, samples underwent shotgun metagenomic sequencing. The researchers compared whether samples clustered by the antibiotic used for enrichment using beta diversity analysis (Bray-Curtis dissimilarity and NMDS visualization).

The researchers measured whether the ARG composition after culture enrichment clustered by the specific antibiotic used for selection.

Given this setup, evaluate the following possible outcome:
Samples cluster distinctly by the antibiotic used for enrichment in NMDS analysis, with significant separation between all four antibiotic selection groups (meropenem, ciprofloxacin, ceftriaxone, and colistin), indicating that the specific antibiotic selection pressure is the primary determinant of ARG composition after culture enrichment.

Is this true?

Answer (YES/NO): NO